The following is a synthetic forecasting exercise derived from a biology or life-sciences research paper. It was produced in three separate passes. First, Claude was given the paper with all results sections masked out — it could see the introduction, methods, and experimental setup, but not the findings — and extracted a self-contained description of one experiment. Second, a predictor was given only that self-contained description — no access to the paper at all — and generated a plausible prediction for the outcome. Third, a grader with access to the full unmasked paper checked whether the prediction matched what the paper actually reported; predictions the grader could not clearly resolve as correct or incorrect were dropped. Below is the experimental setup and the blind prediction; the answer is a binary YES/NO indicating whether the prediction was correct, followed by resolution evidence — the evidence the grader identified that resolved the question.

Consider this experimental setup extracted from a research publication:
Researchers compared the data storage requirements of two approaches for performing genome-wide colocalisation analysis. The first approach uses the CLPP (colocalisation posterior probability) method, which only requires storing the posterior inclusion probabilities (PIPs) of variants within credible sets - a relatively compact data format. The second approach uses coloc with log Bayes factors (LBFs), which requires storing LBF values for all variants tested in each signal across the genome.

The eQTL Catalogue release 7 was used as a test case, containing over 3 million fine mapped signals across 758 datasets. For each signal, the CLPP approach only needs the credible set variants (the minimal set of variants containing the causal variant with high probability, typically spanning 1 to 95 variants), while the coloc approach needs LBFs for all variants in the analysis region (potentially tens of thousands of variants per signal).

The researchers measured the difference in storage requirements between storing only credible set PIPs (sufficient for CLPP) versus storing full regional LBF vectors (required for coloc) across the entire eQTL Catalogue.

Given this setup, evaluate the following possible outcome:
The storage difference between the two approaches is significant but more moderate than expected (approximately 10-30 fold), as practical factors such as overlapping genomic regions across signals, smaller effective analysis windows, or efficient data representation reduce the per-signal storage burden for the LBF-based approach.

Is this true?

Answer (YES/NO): NO